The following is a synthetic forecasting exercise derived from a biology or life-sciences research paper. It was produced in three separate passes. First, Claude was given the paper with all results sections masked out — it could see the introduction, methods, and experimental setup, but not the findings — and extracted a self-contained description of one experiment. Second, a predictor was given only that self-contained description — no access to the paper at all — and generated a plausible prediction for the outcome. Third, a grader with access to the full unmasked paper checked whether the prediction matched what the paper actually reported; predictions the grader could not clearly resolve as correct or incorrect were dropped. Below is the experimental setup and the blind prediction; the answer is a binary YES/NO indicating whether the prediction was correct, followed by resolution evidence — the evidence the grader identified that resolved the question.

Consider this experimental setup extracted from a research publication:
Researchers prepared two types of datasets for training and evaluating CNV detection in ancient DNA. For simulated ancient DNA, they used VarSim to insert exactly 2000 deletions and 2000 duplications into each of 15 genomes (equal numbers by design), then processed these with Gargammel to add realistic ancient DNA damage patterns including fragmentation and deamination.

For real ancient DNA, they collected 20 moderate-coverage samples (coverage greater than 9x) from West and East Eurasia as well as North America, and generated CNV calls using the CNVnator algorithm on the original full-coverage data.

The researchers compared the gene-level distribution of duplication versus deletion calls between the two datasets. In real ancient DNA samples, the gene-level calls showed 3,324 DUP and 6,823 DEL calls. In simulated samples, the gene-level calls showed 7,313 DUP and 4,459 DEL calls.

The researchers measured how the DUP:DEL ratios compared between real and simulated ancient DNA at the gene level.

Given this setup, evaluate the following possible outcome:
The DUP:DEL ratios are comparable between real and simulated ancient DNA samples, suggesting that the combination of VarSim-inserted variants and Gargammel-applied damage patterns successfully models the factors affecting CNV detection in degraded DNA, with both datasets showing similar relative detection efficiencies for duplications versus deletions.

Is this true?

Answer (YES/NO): NO